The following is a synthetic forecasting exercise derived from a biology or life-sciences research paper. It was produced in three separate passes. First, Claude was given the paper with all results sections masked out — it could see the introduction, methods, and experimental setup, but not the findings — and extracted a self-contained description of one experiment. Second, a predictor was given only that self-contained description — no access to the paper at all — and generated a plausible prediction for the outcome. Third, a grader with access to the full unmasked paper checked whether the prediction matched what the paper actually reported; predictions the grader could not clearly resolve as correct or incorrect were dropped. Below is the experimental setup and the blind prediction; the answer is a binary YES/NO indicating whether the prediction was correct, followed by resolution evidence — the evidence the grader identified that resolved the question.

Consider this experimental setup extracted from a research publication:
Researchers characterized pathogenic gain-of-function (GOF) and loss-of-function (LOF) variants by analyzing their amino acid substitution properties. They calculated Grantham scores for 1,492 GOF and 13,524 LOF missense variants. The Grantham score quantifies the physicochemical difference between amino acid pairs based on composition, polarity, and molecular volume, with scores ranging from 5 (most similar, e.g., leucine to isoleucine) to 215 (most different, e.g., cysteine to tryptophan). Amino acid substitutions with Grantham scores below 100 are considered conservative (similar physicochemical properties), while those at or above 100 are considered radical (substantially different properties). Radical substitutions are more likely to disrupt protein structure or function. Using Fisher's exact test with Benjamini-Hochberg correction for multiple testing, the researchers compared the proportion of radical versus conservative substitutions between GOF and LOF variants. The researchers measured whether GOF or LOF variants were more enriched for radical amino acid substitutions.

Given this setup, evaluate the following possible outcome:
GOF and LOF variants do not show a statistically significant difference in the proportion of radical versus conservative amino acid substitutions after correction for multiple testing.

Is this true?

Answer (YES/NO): NO